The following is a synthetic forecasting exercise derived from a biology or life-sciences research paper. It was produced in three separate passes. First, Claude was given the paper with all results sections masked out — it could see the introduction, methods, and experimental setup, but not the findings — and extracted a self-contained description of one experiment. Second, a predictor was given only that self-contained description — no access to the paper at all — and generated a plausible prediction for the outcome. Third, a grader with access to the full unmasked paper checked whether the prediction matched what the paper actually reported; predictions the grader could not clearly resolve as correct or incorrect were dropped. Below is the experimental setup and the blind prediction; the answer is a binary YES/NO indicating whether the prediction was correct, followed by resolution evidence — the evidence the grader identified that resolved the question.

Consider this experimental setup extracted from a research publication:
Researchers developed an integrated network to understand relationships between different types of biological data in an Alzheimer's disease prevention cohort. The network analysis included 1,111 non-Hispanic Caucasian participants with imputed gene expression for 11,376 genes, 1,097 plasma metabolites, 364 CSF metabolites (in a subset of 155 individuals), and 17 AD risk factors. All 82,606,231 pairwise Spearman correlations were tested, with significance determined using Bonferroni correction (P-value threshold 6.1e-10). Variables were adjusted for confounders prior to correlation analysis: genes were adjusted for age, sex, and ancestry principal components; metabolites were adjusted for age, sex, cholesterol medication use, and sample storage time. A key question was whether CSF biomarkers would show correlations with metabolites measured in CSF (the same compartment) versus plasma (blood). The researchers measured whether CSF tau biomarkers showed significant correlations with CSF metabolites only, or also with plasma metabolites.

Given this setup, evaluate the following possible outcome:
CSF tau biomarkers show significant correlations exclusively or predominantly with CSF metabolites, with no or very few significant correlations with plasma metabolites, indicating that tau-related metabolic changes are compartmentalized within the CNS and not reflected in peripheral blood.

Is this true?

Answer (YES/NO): YES